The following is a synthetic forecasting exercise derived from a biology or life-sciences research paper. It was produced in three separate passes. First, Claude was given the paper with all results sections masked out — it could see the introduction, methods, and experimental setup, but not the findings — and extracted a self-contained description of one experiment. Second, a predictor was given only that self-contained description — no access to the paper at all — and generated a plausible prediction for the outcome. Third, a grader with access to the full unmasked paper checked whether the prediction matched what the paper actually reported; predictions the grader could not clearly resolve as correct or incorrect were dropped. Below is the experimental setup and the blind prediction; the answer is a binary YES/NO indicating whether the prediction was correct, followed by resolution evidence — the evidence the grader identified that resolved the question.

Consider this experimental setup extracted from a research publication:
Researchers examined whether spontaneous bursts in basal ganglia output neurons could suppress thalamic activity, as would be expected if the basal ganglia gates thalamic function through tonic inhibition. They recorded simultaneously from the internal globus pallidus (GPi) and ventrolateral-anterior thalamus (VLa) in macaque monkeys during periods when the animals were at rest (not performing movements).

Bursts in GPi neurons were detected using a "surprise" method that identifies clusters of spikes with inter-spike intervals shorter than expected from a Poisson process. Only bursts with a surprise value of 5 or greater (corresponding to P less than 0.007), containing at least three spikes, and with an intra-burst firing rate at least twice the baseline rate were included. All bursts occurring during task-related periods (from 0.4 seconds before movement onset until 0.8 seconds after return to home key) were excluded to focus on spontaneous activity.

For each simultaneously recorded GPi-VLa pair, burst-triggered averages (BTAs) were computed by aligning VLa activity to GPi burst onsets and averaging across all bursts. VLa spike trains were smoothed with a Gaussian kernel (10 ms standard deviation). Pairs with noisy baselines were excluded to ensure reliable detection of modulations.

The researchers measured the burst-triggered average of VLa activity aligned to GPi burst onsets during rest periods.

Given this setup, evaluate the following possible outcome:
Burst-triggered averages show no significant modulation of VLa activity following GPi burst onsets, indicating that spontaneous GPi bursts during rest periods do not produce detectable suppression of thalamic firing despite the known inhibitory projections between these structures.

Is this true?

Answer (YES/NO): NO